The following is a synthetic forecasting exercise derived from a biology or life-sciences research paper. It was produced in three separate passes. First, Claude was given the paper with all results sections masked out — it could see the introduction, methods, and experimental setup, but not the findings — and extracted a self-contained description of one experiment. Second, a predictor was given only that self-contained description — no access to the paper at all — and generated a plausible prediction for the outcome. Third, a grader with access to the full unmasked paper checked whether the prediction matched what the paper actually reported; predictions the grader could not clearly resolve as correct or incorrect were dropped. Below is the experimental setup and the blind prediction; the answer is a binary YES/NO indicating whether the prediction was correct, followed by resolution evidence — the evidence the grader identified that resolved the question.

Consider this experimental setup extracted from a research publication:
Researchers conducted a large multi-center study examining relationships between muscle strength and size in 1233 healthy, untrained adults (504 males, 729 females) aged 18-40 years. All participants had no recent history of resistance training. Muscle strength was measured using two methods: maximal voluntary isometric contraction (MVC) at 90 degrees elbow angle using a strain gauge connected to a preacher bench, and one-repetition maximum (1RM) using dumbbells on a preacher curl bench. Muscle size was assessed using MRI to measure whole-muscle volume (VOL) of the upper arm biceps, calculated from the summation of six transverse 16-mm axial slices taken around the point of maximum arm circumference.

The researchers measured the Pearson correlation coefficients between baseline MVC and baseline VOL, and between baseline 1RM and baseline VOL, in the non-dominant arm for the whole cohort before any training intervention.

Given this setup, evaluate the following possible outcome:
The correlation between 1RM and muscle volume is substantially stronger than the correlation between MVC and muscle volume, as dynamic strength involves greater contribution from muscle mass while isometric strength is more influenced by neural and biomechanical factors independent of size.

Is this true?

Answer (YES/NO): NO